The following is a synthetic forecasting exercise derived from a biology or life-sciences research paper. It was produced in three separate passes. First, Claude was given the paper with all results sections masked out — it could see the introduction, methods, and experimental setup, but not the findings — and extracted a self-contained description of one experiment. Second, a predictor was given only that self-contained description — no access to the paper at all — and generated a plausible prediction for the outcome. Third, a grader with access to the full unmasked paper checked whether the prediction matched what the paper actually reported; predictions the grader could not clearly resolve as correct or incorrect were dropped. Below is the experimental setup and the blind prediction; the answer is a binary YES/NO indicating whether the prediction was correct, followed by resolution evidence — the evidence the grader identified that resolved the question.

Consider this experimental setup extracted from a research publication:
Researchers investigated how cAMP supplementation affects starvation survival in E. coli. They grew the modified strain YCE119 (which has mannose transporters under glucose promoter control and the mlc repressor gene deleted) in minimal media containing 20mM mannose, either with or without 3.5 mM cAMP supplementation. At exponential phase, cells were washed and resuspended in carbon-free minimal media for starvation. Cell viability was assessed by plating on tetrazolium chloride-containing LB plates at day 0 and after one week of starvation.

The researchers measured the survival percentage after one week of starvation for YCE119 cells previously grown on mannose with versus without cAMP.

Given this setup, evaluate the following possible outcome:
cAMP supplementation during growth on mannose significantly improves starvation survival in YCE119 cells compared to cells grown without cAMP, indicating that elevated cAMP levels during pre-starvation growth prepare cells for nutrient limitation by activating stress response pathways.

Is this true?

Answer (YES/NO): YES